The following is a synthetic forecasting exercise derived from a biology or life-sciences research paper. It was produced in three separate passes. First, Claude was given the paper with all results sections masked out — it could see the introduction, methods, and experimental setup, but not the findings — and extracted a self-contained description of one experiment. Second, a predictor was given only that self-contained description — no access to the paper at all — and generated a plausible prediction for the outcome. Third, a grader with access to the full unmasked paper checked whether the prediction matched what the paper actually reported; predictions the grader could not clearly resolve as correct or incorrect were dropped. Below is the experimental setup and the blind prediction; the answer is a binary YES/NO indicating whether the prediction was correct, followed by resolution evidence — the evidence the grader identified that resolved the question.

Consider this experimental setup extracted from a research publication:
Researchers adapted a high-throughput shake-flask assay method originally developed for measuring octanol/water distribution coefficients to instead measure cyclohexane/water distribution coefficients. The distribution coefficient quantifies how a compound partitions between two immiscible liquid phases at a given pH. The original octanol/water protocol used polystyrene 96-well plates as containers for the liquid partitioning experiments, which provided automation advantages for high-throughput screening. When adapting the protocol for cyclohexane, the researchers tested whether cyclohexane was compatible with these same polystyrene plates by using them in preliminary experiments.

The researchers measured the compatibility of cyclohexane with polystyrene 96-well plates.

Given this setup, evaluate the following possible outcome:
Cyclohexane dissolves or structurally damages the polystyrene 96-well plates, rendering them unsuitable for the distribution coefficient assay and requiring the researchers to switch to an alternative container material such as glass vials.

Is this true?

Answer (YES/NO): YES